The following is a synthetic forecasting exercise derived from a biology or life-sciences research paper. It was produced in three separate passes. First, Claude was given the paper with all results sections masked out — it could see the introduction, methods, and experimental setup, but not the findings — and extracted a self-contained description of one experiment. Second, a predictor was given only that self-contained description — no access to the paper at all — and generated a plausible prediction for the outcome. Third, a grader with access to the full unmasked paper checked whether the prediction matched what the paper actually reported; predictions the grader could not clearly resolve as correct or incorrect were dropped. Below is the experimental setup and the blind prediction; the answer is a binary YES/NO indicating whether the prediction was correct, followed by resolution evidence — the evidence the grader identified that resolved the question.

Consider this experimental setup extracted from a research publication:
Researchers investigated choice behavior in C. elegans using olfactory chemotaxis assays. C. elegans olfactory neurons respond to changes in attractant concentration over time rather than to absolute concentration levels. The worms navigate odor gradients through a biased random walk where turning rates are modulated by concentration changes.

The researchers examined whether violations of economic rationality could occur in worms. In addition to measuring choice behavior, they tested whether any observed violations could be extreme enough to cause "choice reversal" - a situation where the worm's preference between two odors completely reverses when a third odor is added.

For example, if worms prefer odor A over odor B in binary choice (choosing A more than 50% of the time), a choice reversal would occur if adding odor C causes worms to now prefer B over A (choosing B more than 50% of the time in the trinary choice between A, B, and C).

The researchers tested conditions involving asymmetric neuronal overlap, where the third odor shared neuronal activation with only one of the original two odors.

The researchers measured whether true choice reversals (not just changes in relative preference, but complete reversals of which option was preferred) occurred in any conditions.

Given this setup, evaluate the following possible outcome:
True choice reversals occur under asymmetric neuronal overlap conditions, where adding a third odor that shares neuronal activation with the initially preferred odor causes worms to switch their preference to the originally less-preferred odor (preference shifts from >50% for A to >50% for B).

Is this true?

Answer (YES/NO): YES